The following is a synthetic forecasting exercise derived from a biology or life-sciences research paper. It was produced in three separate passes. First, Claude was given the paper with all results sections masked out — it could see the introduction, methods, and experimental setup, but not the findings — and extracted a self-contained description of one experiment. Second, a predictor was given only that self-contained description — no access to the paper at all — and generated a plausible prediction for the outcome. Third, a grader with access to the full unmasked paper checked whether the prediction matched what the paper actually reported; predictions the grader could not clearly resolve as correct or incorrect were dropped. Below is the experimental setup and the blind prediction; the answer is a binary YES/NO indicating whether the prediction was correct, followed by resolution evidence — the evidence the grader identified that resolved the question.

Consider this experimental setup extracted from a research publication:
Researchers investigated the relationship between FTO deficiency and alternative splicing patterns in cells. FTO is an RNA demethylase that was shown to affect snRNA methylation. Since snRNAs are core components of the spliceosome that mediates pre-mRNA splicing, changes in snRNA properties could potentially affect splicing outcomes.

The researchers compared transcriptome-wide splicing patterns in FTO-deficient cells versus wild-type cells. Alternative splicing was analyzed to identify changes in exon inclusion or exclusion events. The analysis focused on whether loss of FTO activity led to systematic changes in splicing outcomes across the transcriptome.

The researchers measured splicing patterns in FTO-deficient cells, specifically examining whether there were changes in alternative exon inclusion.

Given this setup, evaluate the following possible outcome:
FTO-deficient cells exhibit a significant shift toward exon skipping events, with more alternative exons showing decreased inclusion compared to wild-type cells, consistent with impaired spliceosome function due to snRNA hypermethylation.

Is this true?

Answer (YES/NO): NO